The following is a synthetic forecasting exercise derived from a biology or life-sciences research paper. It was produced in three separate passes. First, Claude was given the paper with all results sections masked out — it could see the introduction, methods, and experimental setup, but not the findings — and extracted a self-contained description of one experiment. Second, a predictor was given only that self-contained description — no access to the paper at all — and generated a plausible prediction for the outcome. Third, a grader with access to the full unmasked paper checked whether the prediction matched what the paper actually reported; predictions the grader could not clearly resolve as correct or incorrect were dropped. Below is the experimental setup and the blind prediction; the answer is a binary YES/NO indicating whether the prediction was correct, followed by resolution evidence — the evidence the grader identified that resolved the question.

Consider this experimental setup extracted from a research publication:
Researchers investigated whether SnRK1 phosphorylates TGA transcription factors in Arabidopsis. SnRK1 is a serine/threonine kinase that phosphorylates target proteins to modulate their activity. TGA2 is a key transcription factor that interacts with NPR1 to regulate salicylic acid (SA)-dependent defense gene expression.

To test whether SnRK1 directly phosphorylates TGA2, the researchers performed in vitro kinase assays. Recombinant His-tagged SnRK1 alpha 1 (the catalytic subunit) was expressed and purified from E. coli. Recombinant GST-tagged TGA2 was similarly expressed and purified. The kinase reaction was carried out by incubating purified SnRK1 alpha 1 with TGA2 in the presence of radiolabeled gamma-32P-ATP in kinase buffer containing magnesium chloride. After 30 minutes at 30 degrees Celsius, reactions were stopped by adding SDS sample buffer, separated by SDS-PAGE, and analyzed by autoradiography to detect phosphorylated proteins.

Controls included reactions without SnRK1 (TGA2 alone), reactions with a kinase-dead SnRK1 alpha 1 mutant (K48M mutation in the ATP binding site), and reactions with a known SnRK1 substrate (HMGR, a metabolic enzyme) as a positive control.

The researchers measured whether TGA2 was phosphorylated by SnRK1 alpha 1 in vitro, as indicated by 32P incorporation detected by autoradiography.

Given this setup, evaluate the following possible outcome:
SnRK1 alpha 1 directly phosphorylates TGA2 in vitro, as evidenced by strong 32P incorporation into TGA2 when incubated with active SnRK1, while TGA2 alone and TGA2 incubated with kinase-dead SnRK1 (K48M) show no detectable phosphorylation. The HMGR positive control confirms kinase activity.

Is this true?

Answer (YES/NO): NO